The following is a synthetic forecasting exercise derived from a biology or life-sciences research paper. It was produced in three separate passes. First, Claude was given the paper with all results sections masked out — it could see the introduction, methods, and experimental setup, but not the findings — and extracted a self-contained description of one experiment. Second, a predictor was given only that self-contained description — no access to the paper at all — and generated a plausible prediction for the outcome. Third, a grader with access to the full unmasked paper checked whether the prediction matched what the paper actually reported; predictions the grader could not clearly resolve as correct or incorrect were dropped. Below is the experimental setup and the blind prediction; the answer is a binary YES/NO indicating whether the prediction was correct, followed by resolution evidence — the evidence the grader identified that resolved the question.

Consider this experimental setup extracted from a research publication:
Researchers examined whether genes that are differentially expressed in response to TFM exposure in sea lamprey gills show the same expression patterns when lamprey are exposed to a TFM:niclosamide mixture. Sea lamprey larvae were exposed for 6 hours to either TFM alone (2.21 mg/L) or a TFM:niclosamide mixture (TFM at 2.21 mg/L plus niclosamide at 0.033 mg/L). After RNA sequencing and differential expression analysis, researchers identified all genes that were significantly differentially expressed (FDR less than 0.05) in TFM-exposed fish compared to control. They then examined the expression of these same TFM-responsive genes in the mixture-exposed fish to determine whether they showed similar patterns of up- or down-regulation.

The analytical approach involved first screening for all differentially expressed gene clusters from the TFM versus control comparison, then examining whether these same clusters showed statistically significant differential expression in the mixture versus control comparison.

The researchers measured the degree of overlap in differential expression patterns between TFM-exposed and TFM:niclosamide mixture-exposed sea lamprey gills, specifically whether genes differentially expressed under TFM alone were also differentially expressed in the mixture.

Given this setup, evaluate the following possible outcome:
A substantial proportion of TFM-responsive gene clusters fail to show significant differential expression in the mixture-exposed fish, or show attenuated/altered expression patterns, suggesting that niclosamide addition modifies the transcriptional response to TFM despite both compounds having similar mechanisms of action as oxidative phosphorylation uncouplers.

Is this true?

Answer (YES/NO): YES